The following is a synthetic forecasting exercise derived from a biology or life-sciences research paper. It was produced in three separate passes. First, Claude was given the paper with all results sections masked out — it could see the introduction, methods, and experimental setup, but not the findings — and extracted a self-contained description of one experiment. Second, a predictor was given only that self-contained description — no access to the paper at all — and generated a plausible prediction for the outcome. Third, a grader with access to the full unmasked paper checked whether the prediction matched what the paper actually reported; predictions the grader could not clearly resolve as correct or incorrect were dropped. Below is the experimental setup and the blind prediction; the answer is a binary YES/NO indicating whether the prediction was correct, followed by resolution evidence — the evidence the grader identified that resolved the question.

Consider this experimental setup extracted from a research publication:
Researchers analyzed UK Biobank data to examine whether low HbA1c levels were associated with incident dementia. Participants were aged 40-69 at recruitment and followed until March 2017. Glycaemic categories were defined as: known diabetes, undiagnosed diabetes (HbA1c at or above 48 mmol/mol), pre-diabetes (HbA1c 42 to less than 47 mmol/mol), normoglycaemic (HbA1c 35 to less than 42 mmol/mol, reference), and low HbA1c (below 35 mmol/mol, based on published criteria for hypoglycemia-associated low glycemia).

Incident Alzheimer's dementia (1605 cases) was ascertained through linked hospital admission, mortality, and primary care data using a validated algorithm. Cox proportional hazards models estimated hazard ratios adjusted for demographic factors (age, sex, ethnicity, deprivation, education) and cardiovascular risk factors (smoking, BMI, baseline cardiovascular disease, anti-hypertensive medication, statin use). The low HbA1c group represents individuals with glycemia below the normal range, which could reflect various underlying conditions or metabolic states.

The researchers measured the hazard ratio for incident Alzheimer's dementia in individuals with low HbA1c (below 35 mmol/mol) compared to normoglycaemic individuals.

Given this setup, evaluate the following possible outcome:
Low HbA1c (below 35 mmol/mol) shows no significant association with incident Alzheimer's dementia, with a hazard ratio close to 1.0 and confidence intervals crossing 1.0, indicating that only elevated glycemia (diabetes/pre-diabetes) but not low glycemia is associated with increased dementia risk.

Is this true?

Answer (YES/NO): YES